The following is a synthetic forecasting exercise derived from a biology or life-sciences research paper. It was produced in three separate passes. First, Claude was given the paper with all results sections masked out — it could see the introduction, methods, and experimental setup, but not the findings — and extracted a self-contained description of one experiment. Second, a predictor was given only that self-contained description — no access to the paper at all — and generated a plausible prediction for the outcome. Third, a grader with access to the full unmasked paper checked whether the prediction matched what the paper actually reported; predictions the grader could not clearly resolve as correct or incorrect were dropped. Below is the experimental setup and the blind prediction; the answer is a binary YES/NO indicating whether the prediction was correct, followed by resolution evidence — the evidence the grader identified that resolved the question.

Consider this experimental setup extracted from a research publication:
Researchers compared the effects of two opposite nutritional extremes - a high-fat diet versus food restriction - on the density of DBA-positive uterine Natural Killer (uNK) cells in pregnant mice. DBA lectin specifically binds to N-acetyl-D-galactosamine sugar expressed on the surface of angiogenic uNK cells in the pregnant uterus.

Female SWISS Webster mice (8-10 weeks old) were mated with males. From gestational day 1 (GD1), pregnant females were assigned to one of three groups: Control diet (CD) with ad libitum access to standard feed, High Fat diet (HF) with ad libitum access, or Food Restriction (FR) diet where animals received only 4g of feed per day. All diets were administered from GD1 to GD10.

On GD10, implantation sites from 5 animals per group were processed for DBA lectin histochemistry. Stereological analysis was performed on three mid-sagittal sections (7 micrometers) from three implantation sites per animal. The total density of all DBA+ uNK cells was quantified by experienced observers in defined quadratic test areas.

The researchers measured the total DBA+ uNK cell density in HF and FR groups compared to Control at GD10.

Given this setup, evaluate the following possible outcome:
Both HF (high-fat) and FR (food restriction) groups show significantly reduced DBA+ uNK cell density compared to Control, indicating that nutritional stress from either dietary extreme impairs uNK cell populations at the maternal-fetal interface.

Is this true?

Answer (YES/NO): NO